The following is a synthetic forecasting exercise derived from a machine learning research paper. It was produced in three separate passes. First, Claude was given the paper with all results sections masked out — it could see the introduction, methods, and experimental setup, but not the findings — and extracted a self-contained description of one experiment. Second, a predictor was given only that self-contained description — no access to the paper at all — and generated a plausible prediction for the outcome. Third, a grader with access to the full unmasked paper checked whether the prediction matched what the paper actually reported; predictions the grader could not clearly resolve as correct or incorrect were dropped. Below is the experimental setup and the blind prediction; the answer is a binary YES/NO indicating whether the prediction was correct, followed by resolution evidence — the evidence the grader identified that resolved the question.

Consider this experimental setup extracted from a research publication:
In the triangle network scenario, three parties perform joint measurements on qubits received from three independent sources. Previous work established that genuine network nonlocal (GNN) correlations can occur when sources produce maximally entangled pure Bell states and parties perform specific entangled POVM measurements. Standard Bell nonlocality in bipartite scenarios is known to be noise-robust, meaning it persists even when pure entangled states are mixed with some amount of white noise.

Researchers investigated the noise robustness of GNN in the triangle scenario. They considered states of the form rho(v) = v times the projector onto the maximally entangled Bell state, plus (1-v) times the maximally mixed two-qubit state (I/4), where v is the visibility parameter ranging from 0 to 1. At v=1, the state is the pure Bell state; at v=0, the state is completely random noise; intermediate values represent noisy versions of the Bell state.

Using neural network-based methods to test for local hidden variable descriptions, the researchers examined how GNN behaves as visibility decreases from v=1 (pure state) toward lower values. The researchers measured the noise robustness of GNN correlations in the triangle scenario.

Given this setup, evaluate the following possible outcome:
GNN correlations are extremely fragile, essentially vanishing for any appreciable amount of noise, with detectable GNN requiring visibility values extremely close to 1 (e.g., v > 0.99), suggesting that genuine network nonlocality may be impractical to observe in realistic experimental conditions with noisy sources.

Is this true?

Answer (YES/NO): NO